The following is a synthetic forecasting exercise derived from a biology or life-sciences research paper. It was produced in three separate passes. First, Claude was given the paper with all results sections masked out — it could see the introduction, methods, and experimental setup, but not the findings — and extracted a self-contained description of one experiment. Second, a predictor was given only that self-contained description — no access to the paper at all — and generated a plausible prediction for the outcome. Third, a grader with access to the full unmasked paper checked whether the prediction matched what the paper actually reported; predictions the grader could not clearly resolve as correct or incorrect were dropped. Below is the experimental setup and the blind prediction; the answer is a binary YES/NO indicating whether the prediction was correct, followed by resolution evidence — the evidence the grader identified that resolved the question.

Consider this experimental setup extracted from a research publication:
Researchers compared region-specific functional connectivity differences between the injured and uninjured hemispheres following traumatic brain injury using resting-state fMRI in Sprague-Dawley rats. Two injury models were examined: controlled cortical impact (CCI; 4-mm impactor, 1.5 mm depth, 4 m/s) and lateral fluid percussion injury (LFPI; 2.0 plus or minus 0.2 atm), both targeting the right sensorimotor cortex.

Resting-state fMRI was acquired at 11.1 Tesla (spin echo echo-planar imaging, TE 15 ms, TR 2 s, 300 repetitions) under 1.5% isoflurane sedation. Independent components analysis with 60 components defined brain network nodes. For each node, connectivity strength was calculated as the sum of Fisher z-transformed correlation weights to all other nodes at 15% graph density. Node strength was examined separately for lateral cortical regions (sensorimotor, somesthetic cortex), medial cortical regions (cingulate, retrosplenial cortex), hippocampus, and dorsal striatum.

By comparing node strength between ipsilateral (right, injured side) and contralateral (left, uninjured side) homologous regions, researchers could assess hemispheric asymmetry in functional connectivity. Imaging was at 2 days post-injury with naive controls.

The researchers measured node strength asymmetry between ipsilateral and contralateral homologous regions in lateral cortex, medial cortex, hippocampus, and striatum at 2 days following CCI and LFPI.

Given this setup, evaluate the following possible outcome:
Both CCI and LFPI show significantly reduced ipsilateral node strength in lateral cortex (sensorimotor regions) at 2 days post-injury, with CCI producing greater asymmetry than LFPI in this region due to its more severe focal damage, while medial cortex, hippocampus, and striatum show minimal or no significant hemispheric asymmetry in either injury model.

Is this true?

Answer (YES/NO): NO